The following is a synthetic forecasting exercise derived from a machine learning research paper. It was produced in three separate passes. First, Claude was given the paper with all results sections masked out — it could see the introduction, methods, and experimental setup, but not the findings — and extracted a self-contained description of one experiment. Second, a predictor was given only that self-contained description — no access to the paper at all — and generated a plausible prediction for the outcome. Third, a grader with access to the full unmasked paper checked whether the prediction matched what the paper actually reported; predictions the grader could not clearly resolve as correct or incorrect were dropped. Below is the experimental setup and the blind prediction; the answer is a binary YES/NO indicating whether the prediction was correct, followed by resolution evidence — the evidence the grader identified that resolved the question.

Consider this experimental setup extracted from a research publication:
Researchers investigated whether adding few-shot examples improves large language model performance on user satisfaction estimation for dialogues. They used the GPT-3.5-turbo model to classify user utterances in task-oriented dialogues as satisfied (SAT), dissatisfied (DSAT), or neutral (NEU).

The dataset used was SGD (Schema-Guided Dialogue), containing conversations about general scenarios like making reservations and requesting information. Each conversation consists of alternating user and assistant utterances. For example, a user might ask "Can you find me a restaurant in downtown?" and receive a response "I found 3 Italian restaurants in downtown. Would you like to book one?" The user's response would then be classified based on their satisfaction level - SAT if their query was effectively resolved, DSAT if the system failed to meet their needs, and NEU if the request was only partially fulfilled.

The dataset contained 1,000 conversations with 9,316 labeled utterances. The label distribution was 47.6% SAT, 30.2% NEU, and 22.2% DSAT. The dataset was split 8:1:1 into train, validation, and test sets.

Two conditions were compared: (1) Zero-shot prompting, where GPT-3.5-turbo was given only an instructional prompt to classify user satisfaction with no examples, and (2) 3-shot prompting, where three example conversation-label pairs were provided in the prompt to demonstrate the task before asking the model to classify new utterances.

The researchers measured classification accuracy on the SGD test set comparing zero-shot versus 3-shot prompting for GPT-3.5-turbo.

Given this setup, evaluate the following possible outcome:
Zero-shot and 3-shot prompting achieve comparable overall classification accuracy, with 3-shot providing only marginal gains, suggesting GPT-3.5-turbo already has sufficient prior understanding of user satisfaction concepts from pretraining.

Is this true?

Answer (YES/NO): NO